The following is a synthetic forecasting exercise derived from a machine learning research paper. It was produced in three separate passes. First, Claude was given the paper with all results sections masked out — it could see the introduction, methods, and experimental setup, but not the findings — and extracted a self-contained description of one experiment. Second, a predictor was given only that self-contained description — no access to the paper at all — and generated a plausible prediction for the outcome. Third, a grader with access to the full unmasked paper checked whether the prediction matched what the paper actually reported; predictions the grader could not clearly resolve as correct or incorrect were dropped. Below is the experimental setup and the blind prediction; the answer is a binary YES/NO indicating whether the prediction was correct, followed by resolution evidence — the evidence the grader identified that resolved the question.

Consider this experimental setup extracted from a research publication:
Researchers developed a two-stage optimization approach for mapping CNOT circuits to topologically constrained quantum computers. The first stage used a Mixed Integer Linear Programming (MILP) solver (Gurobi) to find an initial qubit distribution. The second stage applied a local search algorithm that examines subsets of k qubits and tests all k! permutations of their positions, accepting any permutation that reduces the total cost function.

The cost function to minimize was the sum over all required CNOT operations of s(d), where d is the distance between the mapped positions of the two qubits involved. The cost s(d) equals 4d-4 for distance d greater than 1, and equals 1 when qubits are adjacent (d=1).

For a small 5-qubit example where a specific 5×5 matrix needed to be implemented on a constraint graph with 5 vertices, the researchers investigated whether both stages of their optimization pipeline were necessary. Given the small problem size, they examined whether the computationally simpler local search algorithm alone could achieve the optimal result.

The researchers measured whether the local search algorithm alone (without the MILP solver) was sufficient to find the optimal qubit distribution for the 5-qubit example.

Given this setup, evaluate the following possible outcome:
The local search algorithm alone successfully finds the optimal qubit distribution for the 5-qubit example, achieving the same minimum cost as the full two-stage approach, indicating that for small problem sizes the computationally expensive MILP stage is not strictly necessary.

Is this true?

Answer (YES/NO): YES